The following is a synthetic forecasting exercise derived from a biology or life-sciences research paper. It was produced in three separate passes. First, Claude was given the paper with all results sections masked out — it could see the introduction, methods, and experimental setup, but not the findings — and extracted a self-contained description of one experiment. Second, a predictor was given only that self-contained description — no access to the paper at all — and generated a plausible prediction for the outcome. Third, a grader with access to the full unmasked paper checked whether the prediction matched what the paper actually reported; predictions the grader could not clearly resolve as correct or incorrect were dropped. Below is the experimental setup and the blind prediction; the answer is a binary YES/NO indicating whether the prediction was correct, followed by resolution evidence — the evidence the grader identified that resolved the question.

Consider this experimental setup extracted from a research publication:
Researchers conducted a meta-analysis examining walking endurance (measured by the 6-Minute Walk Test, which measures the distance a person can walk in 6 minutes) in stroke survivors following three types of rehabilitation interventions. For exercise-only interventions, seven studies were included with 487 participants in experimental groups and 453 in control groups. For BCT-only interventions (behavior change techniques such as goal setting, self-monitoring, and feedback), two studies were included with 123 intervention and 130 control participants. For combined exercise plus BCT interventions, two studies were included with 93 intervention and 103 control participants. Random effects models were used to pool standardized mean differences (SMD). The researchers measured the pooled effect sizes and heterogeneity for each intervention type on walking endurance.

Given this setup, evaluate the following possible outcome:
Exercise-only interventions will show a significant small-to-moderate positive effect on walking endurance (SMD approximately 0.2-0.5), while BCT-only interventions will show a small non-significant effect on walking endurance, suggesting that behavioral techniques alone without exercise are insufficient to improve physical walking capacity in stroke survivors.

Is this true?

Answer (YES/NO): YES